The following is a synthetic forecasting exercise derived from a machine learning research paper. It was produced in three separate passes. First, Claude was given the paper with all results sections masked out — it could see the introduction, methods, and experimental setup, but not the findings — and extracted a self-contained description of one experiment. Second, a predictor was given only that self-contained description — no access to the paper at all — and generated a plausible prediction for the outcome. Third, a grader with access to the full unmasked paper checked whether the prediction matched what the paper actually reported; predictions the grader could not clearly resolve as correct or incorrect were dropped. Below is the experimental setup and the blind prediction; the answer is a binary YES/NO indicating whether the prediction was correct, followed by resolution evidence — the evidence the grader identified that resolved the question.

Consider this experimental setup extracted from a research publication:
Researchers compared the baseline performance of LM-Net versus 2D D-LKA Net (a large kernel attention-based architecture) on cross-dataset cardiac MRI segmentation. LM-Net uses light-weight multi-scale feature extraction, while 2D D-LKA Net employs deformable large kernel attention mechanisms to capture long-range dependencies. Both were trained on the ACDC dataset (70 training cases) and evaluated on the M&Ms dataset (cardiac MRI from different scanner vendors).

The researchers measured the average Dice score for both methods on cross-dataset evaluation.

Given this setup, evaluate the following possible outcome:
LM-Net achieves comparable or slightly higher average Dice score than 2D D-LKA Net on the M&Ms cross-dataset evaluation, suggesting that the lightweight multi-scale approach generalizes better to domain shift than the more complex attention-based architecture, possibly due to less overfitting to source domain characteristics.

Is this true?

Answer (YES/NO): NO